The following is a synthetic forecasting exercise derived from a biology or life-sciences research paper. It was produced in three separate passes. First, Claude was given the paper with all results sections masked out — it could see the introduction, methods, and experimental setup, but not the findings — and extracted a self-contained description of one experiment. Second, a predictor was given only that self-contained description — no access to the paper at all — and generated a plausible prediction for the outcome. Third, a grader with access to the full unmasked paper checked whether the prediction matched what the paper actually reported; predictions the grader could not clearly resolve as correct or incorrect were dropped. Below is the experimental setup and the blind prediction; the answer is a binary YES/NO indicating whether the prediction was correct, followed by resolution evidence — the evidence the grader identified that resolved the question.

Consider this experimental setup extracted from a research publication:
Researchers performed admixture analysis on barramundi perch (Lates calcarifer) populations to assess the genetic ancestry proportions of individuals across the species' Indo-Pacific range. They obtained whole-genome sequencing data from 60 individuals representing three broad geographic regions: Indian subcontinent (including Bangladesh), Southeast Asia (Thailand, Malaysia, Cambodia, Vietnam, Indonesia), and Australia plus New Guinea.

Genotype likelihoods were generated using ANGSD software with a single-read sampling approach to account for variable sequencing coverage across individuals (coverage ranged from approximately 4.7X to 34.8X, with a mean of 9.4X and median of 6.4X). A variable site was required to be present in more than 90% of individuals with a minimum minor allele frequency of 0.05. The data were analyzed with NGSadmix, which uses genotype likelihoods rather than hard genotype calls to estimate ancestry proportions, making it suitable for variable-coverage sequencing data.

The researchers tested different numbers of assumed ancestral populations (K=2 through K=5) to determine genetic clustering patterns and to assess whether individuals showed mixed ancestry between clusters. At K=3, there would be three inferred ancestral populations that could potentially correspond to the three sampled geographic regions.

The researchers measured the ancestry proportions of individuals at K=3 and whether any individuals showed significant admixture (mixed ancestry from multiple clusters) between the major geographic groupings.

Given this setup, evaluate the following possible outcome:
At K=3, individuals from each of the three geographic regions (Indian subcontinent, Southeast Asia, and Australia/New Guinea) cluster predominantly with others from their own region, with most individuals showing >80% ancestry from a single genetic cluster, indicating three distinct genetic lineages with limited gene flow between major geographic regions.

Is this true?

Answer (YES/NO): NO